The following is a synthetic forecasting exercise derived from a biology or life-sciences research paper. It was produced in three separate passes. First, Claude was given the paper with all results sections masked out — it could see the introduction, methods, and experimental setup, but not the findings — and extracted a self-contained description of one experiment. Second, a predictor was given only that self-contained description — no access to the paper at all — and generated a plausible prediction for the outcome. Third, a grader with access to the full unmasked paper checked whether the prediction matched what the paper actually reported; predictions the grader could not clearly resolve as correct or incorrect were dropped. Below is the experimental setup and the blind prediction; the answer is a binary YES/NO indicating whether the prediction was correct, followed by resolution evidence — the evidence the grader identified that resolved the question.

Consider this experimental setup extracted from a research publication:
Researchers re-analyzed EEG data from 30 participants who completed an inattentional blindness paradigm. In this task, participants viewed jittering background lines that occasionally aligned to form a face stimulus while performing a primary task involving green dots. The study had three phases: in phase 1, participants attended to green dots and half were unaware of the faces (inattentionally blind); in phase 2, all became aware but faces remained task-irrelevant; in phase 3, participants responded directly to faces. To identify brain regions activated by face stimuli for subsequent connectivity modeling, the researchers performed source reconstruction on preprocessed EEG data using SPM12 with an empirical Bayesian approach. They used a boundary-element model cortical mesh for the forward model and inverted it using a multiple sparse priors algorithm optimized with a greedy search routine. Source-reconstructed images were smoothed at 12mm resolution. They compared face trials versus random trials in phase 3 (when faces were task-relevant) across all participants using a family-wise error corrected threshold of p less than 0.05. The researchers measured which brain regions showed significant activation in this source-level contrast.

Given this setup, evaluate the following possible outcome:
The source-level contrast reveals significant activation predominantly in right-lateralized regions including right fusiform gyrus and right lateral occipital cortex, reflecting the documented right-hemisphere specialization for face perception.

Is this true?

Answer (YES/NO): NO